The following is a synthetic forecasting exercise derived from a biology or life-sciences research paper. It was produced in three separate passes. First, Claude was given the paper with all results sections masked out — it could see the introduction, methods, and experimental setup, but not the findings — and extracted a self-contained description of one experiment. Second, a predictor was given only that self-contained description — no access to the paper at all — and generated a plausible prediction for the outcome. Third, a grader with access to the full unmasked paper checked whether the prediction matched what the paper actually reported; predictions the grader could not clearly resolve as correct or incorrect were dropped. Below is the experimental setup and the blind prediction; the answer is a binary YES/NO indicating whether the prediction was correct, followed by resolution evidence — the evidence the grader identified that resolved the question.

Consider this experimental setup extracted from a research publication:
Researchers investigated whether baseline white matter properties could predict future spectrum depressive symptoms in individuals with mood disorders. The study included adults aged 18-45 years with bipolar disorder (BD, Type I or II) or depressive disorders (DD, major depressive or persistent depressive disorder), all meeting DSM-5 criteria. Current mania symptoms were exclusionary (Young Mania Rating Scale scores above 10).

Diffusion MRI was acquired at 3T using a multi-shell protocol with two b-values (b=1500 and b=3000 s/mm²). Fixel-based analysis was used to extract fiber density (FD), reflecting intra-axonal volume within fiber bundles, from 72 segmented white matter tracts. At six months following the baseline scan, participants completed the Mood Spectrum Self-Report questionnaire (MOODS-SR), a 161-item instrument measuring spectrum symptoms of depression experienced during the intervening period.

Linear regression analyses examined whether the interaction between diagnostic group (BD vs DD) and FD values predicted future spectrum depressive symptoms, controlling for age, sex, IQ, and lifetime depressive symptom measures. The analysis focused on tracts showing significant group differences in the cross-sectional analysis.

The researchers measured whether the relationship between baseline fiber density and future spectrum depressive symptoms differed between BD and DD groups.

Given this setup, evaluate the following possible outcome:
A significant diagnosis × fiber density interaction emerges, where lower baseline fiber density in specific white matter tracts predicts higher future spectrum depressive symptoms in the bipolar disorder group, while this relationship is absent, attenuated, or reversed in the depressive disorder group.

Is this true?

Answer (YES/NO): NO